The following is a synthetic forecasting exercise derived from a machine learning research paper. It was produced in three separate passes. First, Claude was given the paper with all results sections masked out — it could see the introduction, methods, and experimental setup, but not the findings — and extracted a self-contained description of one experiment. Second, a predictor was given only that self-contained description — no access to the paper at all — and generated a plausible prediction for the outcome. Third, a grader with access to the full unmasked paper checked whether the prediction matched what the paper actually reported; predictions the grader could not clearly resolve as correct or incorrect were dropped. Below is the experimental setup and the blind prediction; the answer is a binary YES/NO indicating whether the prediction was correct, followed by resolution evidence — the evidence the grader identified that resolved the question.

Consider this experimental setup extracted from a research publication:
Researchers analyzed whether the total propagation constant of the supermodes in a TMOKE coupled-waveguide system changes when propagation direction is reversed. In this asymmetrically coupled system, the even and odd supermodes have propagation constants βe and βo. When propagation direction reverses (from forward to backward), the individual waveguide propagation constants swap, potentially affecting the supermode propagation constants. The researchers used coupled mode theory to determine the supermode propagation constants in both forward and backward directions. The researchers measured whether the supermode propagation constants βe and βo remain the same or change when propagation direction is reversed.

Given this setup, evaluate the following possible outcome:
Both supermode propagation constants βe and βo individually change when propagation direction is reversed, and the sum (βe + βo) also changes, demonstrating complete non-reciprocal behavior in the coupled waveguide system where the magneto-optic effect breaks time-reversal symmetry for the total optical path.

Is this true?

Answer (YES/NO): NO